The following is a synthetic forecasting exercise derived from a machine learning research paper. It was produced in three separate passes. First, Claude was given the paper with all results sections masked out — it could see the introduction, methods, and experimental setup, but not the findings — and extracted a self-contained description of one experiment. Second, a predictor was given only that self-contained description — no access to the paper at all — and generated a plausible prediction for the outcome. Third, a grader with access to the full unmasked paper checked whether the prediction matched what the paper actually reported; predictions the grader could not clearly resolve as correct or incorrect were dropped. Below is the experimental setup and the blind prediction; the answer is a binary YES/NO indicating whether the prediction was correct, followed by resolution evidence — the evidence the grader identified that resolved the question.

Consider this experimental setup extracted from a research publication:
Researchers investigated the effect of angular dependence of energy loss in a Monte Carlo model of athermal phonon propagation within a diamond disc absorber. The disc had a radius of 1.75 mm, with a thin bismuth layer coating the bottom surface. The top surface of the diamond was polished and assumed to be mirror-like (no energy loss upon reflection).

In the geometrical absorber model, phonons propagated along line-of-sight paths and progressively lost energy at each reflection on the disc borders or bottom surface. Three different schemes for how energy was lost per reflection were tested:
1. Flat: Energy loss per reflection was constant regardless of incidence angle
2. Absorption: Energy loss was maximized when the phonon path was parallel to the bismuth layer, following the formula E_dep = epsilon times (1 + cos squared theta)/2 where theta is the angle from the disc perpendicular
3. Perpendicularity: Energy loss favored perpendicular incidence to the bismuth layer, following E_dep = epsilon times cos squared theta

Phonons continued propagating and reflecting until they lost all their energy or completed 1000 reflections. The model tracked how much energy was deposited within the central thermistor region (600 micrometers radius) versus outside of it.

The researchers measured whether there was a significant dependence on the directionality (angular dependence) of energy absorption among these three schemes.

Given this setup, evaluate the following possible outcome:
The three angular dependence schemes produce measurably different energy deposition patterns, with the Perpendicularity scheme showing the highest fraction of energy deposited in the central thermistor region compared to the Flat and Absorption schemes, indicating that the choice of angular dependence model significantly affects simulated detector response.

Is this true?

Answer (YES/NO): NO